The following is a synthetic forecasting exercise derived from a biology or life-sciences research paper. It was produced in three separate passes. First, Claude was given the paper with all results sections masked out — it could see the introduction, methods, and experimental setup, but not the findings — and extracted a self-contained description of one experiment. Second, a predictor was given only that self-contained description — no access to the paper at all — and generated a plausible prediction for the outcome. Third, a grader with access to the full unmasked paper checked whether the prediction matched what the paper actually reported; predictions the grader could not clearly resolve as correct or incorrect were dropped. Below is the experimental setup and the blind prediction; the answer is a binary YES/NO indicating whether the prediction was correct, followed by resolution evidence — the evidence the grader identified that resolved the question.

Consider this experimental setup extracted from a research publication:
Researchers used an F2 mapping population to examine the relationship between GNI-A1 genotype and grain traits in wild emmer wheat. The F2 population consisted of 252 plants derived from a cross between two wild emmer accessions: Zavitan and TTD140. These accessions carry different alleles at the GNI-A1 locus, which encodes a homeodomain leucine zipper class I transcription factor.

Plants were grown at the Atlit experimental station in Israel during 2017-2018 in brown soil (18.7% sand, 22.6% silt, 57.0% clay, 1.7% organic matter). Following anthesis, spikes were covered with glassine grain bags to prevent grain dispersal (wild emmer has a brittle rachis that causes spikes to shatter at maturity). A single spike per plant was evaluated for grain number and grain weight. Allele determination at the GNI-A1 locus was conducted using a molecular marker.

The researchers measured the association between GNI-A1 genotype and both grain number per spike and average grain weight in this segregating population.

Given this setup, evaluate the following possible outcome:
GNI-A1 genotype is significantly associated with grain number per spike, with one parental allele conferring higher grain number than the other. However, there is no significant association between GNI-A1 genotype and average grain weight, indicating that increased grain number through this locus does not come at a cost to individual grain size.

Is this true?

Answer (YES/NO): NO